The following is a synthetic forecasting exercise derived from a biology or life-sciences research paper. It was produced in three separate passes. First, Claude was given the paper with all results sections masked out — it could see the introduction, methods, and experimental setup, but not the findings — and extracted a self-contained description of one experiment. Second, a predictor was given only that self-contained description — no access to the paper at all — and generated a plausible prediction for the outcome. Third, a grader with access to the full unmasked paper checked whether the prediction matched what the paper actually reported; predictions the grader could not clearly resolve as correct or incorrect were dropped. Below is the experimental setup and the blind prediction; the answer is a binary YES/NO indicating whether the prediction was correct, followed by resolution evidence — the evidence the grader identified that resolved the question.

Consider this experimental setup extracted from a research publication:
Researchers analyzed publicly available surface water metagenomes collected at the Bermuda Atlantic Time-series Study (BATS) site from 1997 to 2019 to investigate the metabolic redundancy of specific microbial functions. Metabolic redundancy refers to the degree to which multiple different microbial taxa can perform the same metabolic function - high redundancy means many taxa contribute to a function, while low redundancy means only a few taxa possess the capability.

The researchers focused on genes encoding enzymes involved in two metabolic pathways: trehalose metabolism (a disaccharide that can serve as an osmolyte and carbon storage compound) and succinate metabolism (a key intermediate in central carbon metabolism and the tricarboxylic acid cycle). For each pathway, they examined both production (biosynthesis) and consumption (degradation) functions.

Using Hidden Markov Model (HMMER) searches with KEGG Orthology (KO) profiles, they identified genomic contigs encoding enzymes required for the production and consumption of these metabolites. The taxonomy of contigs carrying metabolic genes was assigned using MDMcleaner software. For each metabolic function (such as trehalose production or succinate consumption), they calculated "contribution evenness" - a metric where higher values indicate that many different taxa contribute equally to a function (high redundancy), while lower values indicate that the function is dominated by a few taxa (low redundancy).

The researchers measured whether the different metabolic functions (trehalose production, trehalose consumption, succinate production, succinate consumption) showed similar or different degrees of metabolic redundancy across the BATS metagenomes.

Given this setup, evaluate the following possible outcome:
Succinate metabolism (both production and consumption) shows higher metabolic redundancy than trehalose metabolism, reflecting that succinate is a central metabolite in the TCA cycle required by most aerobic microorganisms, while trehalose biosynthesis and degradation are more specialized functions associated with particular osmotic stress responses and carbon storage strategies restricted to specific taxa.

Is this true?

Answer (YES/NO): YES